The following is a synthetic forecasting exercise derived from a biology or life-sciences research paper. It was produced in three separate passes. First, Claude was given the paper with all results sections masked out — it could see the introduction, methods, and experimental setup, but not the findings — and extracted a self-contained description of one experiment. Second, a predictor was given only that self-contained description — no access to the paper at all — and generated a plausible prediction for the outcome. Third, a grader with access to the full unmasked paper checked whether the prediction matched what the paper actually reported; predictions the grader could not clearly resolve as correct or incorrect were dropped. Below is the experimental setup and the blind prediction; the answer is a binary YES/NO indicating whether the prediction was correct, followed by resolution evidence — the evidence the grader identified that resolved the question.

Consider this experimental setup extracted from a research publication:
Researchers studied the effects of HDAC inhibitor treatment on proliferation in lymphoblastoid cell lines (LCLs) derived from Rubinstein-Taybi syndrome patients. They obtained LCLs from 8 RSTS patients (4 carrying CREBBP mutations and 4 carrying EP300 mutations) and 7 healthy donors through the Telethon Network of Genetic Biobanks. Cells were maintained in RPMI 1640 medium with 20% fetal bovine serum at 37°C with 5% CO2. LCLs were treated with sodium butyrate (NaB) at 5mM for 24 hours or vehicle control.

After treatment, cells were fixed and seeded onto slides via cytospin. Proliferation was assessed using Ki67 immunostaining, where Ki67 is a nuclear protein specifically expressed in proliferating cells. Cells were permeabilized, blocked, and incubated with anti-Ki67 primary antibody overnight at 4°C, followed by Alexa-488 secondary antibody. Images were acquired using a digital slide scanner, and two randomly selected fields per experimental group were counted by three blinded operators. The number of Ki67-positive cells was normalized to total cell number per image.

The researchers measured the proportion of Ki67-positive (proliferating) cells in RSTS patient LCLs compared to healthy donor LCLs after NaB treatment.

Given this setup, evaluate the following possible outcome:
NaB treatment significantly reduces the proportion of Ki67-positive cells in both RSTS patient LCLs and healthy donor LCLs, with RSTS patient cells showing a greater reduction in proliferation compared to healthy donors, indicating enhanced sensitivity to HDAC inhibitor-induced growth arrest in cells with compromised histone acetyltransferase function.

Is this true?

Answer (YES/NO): NO